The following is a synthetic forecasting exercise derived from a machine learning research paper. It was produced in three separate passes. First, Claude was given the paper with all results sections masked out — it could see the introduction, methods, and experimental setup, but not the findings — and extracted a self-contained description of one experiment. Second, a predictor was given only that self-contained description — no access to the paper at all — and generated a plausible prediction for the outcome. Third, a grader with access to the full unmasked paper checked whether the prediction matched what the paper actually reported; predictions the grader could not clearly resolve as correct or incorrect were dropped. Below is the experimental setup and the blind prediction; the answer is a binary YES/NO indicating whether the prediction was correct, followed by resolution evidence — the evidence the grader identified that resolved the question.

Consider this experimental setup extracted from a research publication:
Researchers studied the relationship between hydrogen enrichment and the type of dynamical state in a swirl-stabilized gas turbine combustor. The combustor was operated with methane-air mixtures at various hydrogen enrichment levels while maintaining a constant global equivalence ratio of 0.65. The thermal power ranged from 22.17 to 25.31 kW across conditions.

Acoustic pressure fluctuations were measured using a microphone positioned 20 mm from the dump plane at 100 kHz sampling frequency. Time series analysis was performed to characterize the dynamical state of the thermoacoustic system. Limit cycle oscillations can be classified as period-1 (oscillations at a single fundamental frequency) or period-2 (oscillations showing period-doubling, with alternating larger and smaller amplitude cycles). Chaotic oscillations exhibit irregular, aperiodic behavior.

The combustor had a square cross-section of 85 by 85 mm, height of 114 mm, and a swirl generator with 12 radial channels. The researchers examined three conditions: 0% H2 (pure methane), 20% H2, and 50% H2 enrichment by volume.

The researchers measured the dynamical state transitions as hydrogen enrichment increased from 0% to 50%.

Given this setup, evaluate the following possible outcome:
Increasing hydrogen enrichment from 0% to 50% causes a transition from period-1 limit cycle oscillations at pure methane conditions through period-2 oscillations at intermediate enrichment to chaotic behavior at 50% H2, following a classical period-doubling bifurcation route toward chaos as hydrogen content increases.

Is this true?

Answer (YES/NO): NO